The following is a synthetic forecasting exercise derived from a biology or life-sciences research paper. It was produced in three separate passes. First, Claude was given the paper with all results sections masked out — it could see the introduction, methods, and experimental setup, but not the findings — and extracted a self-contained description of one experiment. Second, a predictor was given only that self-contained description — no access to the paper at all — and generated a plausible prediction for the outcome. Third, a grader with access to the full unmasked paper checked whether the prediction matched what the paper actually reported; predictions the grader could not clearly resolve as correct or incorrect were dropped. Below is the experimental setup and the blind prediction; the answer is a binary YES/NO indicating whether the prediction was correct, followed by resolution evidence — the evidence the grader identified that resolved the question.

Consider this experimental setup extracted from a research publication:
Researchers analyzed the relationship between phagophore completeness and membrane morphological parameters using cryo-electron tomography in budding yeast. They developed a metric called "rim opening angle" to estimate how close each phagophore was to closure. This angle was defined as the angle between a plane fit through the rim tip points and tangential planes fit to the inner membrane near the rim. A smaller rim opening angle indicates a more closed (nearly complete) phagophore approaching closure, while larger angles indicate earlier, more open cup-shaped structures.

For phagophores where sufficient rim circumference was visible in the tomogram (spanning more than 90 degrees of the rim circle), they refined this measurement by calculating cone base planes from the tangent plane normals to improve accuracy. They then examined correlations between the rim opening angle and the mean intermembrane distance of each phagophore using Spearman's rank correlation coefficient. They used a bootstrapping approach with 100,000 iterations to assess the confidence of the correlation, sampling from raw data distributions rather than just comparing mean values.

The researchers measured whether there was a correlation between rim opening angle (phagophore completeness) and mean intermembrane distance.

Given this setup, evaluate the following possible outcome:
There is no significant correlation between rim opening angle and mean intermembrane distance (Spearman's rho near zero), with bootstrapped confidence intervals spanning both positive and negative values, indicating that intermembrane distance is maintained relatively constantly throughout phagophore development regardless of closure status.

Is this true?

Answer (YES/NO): NO